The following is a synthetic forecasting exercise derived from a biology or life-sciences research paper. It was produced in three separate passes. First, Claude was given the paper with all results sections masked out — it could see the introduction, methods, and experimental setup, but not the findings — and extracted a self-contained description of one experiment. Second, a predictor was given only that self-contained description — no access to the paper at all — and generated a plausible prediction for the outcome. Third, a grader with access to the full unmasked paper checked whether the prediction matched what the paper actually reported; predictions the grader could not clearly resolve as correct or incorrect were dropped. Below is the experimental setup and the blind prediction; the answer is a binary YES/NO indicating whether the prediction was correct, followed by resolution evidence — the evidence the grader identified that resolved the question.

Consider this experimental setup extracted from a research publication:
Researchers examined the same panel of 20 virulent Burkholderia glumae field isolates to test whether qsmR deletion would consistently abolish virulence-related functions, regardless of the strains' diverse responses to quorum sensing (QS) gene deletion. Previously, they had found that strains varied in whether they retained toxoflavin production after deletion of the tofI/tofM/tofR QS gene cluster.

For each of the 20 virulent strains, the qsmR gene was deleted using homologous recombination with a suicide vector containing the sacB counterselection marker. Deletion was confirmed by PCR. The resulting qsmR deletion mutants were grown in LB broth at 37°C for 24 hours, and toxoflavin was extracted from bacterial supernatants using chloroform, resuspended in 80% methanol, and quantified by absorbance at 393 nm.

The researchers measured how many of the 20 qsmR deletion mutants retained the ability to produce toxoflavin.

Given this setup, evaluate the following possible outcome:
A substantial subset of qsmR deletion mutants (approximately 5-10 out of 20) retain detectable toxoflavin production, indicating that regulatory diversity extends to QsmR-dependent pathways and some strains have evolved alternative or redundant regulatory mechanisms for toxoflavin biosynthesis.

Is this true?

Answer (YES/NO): NO